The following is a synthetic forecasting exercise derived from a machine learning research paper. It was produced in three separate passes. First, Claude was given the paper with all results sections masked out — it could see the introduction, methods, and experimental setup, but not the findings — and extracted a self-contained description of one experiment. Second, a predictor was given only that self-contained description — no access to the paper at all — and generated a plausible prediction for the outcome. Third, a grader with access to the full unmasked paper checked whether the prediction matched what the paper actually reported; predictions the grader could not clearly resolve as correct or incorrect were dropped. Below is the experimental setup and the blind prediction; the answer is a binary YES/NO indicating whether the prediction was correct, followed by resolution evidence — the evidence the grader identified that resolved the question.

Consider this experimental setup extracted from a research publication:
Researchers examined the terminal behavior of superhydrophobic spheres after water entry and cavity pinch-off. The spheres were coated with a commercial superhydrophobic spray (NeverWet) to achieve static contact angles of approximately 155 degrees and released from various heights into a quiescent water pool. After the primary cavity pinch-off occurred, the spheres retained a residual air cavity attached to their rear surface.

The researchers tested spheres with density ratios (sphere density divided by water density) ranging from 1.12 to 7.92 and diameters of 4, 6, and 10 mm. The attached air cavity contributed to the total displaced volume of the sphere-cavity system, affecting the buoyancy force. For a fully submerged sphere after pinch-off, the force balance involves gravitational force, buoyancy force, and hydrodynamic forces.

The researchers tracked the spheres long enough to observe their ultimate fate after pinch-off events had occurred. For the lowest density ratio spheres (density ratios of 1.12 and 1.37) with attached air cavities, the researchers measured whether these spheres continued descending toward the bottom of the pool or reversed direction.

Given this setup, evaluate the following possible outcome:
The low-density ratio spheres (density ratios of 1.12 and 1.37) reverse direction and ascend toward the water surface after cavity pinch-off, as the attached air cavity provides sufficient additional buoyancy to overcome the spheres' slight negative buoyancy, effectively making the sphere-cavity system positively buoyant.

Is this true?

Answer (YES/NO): NO